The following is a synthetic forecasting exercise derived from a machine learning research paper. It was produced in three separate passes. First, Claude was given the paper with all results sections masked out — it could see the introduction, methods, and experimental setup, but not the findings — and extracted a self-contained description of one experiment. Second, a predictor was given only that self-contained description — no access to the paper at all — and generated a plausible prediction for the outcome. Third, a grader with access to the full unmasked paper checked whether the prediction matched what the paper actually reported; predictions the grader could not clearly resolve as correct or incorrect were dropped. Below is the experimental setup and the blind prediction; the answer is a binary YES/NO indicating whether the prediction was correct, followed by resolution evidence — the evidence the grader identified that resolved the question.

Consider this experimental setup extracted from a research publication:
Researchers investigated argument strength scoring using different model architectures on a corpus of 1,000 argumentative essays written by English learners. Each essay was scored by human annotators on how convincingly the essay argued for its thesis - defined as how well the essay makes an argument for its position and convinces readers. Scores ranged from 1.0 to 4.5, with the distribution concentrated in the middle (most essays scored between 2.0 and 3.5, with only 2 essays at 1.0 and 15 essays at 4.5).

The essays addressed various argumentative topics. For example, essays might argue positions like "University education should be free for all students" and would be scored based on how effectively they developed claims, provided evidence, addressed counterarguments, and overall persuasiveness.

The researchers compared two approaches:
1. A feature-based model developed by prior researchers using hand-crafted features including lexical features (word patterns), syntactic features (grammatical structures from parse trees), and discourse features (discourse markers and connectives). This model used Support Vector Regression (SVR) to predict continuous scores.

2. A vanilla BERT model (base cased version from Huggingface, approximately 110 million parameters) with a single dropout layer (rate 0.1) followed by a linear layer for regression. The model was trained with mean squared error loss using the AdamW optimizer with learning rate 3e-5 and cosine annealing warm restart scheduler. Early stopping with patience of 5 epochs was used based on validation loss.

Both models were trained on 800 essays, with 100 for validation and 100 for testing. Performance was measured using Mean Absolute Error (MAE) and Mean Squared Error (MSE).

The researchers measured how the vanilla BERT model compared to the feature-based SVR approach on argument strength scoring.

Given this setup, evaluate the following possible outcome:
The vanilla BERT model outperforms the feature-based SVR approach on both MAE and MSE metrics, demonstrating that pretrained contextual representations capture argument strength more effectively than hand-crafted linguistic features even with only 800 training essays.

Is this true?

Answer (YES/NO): NO